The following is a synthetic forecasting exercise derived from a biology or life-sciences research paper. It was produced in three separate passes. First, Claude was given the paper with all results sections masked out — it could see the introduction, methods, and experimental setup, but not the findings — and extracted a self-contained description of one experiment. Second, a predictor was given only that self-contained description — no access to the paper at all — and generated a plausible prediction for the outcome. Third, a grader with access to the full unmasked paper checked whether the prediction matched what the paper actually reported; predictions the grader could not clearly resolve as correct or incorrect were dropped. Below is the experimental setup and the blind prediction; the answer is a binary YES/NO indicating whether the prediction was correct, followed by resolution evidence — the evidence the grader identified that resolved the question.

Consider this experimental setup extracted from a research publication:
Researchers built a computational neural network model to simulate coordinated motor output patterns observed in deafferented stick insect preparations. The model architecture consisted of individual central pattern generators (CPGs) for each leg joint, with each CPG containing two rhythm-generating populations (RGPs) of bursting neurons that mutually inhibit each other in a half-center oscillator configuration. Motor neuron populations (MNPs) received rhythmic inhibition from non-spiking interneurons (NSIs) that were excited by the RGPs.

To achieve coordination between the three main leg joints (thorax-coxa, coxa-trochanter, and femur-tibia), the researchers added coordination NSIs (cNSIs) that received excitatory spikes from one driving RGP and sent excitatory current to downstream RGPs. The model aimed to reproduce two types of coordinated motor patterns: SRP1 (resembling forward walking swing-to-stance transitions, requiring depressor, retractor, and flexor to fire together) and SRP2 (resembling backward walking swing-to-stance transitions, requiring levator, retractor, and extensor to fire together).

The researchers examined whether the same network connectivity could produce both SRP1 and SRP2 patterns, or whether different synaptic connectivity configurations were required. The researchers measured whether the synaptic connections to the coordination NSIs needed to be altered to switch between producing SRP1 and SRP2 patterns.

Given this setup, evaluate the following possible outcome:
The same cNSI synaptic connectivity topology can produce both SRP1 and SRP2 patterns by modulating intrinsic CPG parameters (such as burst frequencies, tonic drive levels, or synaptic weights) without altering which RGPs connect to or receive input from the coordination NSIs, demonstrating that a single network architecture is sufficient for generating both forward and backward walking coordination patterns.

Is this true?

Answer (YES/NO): NO